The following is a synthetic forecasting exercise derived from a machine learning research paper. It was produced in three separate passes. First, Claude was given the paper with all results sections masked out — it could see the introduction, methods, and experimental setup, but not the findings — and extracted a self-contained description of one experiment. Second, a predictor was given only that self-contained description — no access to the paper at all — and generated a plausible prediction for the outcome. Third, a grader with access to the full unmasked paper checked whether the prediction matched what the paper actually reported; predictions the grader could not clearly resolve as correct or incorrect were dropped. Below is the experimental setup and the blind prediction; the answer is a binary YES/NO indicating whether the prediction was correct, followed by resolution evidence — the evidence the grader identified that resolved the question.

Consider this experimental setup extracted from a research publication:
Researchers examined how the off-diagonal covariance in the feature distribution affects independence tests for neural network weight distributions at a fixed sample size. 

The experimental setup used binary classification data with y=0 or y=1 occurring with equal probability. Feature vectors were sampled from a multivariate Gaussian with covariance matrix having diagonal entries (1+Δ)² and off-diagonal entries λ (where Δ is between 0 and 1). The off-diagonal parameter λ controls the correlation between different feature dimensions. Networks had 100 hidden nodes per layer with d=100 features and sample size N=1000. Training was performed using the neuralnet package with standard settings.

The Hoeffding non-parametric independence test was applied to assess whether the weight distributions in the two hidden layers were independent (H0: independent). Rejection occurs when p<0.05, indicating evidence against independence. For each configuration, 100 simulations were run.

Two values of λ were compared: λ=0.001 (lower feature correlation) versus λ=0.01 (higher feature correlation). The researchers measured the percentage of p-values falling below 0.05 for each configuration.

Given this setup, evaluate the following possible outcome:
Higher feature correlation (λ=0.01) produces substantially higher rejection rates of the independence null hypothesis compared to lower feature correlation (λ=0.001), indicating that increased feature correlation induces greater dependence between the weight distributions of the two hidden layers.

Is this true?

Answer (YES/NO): NO